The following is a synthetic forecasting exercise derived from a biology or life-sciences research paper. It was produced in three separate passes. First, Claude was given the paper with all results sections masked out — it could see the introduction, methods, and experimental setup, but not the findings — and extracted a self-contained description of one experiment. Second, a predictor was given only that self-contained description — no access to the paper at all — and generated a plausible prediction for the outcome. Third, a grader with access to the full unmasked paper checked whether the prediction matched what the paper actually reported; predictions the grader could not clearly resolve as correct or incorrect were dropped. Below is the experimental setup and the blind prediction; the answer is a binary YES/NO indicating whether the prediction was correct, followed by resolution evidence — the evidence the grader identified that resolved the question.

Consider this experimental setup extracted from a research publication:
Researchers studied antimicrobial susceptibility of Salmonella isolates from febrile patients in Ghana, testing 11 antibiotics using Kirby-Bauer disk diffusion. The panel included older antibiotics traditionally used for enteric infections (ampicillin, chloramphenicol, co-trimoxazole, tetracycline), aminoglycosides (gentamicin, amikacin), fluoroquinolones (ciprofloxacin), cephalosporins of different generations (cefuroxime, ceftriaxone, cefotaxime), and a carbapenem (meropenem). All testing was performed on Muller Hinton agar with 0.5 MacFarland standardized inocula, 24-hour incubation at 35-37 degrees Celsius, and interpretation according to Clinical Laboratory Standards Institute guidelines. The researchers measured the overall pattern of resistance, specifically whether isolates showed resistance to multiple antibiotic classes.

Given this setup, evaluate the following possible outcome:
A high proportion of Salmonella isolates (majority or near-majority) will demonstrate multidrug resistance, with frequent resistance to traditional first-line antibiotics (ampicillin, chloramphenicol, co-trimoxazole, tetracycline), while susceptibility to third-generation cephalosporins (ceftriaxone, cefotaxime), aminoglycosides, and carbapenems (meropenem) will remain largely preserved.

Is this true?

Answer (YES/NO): NO